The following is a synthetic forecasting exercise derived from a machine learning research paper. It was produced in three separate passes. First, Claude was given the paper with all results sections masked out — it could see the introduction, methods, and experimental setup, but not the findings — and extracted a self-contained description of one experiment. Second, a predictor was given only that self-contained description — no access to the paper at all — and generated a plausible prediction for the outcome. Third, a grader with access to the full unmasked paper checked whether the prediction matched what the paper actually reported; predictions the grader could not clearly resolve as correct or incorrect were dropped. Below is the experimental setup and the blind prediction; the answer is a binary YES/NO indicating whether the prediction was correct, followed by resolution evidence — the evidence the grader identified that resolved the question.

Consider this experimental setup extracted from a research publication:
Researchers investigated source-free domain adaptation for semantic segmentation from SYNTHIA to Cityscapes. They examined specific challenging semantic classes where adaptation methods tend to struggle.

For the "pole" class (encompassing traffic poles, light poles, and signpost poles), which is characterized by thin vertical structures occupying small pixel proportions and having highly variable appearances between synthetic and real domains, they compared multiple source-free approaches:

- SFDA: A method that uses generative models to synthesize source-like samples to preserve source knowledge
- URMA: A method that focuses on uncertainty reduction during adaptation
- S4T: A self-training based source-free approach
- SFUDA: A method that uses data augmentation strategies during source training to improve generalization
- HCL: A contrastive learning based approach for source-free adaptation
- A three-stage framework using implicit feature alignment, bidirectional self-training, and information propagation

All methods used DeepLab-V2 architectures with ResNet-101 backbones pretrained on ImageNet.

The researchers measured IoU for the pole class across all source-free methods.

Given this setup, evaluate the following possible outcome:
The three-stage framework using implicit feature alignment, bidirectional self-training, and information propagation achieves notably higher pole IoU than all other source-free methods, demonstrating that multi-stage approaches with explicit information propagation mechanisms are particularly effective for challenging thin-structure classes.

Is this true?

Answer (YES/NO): NO